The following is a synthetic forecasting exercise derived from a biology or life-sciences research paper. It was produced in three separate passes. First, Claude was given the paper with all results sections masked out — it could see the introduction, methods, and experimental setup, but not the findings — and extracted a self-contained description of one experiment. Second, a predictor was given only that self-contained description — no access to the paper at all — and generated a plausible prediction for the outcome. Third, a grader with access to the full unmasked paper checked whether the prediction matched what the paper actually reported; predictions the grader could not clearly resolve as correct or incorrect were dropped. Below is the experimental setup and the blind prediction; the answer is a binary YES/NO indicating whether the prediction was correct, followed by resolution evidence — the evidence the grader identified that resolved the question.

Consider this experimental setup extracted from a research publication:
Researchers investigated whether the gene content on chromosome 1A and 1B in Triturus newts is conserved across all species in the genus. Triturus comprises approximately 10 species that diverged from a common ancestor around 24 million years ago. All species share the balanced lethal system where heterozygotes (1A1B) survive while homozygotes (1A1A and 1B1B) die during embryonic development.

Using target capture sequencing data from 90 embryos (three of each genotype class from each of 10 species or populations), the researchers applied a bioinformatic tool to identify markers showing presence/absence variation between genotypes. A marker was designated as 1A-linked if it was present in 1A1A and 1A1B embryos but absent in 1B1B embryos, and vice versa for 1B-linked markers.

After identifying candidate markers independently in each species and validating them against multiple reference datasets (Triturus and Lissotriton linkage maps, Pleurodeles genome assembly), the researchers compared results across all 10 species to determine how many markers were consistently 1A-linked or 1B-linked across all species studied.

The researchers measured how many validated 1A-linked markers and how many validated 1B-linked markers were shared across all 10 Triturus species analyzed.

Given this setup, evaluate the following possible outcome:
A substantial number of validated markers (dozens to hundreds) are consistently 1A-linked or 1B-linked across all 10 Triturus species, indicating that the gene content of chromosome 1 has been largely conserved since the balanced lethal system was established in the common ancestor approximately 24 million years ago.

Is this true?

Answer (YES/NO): YES